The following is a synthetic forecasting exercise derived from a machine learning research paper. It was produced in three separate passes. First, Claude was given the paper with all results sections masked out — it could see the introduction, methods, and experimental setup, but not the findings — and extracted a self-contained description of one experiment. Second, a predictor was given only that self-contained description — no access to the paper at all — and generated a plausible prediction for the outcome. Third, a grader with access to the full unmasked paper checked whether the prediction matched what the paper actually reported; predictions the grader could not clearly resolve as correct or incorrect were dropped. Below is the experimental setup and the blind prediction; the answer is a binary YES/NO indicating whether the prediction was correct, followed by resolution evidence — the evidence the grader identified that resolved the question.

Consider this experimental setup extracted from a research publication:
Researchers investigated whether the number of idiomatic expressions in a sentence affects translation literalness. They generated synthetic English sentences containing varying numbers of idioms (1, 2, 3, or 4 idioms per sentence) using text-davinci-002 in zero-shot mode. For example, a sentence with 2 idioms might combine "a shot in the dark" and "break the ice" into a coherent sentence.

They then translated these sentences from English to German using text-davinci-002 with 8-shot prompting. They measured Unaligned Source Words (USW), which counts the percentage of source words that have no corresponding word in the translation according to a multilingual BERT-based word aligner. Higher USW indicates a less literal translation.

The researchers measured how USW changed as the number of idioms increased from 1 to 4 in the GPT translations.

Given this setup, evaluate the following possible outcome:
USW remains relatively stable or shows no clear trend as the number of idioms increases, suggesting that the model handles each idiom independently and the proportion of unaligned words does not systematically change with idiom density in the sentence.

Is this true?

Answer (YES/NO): NO